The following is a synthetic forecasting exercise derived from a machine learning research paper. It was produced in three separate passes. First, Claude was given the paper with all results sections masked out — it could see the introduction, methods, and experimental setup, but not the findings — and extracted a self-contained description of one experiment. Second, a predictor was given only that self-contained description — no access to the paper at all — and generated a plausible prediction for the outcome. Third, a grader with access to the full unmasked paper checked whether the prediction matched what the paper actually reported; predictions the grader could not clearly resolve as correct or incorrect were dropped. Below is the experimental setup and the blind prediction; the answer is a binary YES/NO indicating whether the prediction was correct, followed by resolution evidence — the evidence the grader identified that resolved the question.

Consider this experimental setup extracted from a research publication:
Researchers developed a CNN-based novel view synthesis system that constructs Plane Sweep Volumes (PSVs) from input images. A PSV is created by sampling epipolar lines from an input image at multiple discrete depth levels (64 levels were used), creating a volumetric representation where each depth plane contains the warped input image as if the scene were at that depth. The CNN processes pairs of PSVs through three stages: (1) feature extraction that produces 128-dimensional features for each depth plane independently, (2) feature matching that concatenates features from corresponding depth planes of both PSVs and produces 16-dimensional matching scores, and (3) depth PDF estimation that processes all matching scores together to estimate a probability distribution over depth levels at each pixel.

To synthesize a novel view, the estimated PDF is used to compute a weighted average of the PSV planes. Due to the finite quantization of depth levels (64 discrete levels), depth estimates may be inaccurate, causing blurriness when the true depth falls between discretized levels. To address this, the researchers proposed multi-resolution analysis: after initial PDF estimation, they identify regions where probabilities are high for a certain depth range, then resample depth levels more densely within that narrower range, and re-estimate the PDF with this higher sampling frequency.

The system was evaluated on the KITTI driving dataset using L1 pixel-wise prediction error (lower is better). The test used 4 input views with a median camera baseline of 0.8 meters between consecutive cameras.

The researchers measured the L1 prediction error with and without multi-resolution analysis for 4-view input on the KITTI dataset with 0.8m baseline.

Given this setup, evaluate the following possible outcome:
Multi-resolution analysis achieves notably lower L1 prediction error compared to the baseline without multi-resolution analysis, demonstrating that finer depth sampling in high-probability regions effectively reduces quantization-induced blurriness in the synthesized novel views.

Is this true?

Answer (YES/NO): NO